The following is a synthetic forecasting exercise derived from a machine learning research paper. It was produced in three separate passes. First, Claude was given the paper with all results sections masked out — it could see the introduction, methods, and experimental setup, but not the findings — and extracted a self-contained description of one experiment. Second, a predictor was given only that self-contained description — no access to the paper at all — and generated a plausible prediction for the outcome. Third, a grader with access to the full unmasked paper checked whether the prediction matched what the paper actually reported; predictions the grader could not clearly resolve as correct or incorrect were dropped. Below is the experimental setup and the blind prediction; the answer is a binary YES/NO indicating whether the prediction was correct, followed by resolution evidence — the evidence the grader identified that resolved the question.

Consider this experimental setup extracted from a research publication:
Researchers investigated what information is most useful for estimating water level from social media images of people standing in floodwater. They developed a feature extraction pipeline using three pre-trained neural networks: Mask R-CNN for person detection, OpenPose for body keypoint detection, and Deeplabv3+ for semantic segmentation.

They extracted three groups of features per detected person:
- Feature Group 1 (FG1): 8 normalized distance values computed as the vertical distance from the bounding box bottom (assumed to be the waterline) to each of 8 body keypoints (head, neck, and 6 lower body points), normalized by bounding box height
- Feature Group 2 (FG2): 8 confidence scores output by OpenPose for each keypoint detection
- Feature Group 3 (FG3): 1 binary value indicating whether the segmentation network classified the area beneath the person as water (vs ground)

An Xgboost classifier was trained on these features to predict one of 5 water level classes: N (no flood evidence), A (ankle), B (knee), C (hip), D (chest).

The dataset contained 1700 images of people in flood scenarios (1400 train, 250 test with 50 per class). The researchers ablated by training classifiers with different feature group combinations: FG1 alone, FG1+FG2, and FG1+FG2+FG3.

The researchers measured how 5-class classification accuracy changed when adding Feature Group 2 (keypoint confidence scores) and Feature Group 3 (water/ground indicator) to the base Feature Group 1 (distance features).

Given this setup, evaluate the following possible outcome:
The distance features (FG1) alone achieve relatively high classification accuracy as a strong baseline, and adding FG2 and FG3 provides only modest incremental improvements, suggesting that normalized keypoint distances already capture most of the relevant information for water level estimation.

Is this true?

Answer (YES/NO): YES